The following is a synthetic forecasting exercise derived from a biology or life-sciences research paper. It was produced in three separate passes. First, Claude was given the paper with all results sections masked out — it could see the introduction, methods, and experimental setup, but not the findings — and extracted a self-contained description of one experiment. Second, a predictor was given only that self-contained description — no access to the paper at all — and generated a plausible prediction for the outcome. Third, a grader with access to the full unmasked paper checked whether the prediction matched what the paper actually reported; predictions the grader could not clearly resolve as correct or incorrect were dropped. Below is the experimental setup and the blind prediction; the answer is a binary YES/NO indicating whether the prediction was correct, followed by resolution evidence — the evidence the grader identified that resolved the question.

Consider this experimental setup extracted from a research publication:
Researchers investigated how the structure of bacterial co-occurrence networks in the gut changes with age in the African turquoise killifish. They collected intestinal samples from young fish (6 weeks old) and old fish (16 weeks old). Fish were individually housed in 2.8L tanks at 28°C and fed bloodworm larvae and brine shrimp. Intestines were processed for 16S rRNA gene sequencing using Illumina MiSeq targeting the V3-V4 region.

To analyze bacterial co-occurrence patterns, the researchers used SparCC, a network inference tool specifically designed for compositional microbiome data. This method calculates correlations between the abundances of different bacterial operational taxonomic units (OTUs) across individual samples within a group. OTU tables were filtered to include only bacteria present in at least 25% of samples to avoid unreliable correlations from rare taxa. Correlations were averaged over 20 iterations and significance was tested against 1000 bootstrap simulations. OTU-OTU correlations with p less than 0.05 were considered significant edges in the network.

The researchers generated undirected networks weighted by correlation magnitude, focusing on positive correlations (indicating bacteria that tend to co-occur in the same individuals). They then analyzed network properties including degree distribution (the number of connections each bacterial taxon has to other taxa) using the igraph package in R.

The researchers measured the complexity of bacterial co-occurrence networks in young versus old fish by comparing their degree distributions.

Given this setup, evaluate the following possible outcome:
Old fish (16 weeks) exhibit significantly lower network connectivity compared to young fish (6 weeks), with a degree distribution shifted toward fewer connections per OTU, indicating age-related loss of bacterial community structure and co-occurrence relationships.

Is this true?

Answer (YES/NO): YES